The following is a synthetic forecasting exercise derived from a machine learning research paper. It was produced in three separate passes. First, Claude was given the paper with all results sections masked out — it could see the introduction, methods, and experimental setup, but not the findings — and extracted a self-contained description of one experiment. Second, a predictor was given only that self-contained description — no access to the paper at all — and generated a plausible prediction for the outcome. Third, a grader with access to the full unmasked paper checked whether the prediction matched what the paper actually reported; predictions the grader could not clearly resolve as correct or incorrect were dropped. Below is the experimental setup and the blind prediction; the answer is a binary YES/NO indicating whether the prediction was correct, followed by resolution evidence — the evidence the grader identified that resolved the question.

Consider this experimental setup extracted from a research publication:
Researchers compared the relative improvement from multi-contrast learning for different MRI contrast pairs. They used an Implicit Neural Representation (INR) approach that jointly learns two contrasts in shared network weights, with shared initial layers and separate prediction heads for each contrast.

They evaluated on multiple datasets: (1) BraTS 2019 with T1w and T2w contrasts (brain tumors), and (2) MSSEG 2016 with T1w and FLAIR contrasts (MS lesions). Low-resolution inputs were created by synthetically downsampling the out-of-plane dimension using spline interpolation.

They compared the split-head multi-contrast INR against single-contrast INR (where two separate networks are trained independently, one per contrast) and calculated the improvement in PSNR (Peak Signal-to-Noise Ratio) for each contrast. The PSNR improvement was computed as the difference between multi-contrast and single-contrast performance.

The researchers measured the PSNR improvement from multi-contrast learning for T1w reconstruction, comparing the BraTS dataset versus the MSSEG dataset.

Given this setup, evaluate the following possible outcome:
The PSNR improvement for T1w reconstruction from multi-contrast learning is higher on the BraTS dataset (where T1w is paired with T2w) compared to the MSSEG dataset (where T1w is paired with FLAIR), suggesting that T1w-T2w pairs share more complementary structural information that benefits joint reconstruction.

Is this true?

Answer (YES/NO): YES